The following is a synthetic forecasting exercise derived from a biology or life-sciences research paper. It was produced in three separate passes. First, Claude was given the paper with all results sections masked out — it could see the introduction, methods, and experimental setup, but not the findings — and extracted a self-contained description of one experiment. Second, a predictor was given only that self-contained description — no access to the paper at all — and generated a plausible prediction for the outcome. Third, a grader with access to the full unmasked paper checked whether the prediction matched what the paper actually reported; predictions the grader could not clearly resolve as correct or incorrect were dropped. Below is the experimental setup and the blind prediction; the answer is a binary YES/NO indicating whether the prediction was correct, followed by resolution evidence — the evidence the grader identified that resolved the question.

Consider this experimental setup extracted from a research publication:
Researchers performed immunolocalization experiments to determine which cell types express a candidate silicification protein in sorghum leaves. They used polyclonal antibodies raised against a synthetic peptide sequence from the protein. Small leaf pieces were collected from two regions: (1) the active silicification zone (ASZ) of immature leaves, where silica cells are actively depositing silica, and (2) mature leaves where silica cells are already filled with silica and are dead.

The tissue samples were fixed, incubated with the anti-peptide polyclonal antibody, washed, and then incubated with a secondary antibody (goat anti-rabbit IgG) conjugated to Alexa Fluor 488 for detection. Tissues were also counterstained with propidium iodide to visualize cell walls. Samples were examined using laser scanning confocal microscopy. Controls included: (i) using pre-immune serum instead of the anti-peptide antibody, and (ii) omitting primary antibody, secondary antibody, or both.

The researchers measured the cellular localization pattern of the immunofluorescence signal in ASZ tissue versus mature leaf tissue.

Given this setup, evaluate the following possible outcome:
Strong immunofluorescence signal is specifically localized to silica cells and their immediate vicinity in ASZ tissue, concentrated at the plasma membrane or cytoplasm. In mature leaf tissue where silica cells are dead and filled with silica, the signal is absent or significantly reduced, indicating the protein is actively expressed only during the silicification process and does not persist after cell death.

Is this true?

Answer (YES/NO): NO